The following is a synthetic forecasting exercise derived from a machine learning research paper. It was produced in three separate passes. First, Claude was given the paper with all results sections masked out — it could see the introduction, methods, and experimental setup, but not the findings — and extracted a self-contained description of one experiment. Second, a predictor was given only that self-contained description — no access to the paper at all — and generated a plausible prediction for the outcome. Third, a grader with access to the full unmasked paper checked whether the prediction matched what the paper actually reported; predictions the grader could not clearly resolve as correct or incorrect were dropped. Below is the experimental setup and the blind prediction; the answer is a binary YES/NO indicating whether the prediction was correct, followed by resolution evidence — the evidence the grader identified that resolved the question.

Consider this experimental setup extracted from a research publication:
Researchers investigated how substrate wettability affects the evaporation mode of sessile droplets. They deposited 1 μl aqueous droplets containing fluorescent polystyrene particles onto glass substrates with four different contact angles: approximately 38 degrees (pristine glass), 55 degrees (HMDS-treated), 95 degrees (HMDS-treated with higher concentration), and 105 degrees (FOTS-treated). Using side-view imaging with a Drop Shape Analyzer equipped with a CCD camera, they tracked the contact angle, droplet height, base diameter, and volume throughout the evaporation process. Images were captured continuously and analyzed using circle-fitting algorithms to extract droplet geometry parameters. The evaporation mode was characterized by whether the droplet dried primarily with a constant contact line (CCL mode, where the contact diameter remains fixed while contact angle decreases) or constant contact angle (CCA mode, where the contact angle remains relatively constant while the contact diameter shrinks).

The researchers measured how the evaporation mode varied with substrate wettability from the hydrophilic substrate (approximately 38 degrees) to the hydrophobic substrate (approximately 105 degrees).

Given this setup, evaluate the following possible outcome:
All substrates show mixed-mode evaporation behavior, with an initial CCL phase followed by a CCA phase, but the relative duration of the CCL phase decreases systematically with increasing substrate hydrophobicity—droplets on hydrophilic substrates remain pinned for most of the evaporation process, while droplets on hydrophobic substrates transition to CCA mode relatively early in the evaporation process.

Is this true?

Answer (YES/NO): NO